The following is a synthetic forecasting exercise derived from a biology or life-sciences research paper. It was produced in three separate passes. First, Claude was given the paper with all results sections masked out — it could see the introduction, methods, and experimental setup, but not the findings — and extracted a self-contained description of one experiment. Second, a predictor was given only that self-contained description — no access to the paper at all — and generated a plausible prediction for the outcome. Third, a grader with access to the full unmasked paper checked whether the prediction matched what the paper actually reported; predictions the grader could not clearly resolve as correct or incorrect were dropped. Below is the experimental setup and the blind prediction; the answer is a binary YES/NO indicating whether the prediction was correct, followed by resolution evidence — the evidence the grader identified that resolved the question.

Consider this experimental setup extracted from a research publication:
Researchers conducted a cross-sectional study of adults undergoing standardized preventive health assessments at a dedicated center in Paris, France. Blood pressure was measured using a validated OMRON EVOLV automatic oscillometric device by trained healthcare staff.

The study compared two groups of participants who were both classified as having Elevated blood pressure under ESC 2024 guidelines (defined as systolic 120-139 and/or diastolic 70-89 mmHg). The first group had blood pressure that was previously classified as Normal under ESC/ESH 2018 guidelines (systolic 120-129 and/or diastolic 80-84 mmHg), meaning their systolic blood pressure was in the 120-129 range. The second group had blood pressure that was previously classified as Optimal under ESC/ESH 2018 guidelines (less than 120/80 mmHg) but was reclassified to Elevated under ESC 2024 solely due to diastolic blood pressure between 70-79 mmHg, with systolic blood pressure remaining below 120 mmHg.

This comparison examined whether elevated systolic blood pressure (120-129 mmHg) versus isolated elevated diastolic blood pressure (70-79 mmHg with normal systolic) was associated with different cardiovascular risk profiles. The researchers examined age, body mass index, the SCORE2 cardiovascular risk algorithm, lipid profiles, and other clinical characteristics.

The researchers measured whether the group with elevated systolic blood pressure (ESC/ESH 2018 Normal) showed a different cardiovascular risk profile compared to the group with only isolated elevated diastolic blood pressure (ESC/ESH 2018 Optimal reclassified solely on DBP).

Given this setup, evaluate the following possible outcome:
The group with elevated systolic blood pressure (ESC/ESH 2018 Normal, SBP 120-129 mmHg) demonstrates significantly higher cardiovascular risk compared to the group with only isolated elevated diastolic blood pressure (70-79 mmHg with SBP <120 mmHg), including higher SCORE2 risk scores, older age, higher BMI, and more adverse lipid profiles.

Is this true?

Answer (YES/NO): NO